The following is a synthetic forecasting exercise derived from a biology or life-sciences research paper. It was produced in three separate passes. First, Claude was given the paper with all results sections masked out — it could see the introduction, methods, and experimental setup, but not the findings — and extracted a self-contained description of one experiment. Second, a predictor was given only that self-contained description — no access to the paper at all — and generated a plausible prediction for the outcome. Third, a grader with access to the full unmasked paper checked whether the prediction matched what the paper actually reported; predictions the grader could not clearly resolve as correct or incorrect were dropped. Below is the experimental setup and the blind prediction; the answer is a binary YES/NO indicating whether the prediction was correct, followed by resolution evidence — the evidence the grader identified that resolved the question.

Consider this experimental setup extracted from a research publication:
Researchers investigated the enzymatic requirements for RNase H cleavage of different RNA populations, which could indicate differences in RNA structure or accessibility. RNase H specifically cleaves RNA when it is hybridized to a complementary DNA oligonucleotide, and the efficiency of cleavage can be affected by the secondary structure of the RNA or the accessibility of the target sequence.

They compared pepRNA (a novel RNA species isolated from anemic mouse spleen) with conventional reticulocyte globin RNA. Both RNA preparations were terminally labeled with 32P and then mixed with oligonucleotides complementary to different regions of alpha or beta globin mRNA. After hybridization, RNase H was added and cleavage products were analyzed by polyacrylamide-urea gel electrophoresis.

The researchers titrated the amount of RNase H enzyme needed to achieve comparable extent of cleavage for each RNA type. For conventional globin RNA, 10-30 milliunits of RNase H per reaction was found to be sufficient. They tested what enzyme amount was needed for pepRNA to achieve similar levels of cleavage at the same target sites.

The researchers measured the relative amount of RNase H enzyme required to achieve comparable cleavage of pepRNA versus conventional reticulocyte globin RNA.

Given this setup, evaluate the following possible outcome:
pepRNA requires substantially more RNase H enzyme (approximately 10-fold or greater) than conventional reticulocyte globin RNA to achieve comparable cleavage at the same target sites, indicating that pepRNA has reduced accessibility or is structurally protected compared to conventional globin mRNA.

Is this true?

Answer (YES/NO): YES